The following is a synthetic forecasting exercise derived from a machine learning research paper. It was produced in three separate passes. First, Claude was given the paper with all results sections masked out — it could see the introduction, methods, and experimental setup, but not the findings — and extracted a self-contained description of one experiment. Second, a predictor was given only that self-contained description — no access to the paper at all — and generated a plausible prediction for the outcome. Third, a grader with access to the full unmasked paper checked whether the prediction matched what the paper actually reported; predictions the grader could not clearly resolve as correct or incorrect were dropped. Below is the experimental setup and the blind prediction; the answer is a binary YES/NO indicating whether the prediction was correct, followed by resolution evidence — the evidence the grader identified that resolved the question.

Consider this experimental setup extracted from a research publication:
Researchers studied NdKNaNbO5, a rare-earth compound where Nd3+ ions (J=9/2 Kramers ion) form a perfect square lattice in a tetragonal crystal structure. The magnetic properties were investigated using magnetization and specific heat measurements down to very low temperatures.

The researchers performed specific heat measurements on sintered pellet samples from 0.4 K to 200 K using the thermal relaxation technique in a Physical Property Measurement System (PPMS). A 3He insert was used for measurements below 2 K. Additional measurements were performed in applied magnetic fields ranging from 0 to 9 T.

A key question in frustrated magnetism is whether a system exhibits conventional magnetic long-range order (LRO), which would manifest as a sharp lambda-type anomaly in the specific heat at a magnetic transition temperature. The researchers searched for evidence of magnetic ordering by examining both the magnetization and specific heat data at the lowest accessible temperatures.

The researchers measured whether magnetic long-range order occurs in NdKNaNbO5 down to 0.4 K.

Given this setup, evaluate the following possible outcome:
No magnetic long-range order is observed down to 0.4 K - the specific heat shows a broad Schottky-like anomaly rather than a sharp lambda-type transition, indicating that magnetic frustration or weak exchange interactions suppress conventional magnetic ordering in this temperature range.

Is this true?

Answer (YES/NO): YES